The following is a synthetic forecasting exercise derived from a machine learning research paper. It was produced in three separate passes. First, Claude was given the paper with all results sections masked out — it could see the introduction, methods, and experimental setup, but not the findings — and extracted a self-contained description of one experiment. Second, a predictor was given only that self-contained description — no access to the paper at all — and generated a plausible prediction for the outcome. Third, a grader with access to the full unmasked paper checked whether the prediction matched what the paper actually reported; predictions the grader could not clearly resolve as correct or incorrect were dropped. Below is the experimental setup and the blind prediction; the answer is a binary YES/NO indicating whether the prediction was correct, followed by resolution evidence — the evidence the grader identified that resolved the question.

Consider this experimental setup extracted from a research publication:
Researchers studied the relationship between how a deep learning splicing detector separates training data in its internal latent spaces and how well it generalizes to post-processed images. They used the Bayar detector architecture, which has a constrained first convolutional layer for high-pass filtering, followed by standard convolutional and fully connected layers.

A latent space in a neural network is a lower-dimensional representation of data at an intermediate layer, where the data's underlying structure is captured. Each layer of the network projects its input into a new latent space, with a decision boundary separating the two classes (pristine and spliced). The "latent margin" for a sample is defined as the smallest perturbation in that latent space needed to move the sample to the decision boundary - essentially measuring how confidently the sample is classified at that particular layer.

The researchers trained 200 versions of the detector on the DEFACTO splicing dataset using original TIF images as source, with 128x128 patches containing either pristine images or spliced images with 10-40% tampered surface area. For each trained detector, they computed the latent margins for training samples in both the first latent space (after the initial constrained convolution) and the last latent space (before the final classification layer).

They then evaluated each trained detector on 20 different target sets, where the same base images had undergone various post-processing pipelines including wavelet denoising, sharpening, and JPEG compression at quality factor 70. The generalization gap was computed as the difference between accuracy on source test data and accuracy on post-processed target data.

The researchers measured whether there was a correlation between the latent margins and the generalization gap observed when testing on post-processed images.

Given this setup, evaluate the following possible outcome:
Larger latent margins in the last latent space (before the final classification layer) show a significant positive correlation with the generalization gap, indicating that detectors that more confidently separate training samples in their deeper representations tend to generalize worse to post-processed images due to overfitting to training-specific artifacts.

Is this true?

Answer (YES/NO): NO